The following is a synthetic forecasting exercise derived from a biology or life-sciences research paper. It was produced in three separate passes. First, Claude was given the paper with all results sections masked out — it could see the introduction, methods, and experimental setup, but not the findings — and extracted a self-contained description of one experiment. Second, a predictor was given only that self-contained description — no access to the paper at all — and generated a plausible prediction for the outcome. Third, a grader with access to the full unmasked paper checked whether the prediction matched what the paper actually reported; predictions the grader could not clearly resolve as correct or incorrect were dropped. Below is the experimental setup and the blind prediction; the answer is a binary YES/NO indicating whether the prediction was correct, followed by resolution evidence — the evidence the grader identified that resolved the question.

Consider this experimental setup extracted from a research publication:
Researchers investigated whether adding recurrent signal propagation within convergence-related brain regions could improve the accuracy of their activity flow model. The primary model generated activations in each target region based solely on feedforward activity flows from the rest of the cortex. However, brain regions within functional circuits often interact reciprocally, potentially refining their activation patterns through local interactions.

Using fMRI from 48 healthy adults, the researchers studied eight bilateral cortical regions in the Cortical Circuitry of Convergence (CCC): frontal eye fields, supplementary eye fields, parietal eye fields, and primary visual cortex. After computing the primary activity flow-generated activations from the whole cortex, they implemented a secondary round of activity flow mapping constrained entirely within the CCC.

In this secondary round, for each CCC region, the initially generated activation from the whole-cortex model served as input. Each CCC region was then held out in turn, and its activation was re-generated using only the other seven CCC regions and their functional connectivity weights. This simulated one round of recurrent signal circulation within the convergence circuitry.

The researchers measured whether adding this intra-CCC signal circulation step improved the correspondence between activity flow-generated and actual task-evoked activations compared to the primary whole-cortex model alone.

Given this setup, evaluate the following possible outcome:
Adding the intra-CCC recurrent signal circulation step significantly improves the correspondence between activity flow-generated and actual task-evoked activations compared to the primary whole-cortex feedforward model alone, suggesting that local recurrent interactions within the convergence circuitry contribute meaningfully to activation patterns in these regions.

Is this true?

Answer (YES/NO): NO